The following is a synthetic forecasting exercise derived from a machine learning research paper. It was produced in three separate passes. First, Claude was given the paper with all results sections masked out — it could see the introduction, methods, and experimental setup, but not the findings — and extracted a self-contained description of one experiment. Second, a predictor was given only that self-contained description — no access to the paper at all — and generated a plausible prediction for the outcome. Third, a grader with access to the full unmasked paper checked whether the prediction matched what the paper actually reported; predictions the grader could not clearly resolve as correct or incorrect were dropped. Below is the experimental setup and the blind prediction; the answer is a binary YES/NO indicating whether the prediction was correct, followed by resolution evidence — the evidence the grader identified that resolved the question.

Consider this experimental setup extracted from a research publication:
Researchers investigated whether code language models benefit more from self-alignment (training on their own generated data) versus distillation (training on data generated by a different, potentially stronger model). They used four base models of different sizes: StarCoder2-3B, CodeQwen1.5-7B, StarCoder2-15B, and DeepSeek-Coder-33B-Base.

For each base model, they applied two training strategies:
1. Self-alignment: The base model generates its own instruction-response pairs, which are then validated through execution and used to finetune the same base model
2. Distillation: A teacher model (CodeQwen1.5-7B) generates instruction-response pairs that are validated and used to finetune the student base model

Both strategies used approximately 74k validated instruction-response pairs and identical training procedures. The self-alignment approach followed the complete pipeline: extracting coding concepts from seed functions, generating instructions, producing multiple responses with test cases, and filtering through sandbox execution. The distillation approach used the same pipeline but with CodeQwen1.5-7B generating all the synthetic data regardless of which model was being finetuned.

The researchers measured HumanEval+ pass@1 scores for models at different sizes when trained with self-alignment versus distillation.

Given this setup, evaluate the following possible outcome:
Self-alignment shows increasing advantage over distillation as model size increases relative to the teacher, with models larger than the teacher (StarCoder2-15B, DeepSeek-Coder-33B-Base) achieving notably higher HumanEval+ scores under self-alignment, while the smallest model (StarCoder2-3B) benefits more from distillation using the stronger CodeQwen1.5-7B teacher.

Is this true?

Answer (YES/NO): NO